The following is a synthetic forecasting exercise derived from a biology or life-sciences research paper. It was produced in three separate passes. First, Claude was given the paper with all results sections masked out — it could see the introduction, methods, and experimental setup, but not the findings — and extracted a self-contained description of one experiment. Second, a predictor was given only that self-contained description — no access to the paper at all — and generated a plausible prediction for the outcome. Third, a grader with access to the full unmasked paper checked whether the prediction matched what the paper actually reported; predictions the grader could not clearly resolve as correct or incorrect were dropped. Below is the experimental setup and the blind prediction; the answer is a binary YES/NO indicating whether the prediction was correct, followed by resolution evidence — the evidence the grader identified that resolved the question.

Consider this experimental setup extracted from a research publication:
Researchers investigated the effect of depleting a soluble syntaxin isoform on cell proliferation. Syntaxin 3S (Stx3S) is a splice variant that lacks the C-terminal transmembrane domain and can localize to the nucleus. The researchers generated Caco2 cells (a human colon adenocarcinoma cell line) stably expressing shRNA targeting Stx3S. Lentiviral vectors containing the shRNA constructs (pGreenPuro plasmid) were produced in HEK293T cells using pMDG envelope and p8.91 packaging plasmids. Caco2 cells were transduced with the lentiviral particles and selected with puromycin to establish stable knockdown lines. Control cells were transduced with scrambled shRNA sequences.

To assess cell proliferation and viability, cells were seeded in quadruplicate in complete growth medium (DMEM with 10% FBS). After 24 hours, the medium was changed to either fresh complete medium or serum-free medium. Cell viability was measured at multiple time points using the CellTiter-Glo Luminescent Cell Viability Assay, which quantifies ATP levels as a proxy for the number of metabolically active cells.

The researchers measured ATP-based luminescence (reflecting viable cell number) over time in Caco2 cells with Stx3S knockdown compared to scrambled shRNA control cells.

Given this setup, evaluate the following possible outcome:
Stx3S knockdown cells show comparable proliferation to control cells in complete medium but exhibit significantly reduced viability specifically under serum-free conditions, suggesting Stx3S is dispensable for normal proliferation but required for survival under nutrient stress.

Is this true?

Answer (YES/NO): NO